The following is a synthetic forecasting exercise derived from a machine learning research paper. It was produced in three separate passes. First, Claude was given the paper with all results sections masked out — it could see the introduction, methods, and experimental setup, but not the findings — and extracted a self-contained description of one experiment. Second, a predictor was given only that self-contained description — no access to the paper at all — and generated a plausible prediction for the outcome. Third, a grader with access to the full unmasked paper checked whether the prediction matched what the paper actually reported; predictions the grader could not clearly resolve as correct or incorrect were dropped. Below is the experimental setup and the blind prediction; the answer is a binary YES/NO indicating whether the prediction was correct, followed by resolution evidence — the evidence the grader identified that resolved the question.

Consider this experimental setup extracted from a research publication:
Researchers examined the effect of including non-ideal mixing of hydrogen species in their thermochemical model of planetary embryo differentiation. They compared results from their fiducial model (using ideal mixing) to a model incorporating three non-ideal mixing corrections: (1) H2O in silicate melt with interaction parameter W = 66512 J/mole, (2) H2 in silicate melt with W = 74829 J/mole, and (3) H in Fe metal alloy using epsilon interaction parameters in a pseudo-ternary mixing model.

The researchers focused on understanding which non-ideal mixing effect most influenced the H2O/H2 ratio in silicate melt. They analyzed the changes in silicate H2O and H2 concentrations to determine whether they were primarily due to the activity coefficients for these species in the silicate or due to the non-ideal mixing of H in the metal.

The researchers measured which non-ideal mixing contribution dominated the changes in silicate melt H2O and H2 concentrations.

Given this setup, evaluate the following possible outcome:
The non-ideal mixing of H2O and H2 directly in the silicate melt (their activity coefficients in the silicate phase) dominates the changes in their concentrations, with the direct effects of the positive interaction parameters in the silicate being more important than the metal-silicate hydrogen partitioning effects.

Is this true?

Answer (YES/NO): YES